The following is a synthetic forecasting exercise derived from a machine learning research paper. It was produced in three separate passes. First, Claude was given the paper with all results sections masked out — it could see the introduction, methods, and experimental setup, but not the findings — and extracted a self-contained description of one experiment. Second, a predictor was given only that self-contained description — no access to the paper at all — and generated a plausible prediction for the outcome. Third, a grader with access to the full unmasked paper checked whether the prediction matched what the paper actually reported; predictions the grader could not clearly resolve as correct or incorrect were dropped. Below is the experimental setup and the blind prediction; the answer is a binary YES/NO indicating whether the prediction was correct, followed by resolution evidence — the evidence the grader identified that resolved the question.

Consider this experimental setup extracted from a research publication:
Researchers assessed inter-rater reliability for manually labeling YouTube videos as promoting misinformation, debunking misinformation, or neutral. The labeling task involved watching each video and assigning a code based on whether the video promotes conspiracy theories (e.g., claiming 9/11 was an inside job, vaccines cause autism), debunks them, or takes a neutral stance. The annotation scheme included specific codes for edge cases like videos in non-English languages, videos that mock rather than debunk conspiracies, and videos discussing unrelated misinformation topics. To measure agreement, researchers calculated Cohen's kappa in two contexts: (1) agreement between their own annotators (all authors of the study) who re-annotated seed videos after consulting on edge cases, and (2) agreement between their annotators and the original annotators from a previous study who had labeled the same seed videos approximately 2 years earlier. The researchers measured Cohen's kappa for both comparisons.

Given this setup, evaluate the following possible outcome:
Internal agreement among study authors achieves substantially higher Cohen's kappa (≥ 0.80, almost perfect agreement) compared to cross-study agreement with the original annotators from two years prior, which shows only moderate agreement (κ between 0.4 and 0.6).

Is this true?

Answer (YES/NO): NO